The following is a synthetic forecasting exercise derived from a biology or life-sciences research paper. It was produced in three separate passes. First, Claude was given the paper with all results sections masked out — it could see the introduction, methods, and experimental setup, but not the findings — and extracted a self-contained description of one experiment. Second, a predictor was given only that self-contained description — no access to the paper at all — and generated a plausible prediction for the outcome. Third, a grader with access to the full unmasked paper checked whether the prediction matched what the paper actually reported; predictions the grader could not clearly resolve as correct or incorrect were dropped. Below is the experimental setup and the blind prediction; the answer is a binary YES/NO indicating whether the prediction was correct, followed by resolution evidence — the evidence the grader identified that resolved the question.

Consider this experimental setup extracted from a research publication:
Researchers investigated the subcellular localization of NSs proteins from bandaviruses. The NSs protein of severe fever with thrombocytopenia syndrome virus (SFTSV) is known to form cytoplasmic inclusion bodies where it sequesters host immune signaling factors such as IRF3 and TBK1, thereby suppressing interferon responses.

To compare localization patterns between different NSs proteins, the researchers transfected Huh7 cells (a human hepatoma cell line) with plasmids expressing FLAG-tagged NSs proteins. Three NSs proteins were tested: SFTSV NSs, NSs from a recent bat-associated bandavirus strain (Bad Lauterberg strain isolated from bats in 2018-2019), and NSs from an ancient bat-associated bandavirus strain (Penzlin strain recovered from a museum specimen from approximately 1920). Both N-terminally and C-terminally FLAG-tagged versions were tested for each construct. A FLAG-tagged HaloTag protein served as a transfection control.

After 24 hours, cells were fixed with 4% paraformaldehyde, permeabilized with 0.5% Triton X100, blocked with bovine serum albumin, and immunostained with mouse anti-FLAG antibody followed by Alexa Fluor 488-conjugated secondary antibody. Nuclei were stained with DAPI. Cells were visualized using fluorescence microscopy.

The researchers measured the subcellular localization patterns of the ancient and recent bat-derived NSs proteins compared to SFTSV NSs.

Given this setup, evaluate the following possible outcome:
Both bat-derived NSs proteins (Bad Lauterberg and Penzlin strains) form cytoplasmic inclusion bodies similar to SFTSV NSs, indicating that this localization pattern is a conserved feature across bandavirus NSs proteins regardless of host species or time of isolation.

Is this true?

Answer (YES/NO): NO